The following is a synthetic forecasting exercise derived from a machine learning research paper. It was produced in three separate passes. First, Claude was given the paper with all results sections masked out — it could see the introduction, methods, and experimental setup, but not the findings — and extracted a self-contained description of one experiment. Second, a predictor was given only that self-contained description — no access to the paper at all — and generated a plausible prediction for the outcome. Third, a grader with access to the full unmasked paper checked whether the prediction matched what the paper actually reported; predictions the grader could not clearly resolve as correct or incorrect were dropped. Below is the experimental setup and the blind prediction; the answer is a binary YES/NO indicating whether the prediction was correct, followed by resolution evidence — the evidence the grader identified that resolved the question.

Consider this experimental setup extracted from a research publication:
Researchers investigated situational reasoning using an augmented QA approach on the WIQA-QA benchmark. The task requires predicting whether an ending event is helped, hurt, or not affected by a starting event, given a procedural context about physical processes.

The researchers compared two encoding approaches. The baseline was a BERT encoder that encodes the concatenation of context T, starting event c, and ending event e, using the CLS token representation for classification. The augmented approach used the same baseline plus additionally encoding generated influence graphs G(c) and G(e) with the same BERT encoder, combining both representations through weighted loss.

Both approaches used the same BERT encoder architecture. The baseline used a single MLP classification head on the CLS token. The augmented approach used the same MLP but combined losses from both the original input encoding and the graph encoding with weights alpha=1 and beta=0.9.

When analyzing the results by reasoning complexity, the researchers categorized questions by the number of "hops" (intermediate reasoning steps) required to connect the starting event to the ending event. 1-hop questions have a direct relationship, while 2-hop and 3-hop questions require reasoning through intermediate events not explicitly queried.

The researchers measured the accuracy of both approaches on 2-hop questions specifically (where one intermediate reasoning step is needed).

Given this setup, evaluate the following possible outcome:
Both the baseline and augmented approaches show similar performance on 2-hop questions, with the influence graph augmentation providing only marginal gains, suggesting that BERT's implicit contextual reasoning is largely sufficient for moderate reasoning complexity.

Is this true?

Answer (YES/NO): YES